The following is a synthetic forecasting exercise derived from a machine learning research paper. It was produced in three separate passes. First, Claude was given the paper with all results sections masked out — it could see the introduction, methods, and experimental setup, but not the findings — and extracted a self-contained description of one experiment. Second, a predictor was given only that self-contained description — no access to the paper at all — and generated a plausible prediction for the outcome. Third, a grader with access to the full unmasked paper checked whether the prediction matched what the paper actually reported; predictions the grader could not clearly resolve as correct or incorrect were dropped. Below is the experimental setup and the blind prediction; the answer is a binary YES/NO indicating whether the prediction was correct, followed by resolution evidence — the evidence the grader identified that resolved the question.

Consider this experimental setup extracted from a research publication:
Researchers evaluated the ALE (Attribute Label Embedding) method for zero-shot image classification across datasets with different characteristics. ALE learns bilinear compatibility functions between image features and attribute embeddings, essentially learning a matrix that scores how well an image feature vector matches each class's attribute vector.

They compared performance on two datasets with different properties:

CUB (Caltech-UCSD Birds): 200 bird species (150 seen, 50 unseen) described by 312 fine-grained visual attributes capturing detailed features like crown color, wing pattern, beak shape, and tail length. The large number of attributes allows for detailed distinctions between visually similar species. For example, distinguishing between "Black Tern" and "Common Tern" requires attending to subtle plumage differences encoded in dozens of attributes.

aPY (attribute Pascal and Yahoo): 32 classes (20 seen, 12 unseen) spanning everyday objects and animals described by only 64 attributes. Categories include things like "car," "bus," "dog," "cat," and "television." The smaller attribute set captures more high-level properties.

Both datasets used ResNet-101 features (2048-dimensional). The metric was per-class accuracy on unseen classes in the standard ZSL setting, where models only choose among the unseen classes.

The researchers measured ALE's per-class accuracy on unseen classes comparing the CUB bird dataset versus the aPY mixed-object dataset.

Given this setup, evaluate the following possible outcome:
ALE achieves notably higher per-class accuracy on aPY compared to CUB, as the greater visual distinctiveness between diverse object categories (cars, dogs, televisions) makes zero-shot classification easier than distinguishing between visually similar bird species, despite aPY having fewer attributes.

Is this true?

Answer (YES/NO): NO